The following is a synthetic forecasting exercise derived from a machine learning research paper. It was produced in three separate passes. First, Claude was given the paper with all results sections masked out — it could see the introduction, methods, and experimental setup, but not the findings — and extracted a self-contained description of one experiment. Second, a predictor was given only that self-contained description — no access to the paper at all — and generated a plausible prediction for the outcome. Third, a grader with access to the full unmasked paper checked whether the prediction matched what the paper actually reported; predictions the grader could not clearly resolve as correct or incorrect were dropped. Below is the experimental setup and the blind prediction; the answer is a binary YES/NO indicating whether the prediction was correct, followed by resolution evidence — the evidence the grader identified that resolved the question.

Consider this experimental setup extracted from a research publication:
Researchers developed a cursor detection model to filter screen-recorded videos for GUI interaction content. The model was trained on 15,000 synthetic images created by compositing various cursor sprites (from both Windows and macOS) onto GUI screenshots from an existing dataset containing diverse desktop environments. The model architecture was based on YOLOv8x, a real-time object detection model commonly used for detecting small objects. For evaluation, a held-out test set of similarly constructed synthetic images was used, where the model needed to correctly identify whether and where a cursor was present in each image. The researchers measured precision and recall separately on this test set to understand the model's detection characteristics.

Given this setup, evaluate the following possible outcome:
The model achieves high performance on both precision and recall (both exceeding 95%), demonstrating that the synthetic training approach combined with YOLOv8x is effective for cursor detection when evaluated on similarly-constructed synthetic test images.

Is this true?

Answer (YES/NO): NO